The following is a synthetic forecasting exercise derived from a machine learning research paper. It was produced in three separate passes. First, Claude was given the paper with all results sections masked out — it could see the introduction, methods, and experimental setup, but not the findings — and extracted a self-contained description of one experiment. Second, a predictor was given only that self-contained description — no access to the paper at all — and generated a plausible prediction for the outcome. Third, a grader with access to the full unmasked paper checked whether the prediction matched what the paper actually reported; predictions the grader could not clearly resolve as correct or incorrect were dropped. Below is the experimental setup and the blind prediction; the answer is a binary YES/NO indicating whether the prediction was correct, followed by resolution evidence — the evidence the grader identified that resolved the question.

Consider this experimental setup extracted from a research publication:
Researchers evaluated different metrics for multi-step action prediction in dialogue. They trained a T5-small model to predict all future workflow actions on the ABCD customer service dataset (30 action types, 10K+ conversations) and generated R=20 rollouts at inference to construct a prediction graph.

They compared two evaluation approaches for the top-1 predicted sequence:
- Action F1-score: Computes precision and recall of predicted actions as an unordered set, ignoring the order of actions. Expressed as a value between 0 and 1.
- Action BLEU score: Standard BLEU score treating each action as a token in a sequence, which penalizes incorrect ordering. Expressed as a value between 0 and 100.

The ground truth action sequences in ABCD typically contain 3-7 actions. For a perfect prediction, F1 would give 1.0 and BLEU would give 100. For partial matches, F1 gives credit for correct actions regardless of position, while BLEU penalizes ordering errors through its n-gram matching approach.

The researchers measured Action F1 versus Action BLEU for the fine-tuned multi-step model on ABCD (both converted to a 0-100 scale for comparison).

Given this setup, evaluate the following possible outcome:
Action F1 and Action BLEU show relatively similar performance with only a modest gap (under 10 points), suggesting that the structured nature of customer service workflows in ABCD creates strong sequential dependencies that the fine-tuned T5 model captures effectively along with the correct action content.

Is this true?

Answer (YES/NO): NO